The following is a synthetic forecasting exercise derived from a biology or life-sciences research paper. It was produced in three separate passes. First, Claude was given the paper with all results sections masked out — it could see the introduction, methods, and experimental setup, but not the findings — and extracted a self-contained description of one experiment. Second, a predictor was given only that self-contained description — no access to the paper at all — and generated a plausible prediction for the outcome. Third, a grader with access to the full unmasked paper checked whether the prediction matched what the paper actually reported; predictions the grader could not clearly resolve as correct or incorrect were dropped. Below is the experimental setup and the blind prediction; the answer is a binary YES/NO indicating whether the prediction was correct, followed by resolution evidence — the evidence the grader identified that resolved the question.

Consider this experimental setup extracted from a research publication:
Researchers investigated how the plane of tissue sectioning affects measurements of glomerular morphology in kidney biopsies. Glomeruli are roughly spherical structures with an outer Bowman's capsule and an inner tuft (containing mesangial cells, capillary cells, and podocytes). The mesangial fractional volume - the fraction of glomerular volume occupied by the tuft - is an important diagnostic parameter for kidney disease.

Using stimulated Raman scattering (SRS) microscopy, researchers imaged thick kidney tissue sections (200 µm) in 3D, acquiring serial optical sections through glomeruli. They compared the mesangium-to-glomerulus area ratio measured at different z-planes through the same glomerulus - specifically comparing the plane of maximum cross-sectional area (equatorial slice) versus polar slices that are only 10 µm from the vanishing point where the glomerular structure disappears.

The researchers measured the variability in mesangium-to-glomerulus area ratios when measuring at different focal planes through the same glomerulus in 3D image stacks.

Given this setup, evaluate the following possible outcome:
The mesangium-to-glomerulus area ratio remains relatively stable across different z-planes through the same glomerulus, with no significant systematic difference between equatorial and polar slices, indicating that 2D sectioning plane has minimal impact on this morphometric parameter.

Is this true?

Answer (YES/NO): NO